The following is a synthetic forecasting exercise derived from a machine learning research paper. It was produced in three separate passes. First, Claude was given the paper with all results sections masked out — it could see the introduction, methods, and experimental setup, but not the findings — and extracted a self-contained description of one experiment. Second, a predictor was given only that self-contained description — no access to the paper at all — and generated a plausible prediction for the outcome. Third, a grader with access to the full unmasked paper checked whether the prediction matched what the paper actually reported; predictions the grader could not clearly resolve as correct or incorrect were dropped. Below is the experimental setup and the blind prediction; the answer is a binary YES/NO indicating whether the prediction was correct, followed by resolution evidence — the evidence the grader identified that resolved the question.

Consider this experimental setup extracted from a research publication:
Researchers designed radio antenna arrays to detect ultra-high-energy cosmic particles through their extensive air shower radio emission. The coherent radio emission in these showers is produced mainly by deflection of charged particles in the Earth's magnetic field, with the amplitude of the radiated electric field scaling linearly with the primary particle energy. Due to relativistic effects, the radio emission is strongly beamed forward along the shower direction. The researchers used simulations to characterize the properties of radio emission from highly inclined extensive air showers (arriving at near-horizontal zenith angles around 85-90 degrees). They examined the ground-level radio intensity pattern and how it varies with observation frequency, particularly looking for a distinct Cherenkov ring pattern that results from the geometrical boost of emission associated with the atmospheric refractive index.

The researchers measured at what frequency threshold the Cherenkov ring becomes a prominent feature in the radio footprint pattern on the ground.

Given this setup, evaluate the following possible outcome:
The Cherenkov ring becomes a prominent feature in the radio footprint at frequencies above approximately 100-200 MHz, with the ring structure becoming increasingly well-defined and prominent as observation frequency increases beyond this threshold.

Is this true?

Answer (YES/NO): YES